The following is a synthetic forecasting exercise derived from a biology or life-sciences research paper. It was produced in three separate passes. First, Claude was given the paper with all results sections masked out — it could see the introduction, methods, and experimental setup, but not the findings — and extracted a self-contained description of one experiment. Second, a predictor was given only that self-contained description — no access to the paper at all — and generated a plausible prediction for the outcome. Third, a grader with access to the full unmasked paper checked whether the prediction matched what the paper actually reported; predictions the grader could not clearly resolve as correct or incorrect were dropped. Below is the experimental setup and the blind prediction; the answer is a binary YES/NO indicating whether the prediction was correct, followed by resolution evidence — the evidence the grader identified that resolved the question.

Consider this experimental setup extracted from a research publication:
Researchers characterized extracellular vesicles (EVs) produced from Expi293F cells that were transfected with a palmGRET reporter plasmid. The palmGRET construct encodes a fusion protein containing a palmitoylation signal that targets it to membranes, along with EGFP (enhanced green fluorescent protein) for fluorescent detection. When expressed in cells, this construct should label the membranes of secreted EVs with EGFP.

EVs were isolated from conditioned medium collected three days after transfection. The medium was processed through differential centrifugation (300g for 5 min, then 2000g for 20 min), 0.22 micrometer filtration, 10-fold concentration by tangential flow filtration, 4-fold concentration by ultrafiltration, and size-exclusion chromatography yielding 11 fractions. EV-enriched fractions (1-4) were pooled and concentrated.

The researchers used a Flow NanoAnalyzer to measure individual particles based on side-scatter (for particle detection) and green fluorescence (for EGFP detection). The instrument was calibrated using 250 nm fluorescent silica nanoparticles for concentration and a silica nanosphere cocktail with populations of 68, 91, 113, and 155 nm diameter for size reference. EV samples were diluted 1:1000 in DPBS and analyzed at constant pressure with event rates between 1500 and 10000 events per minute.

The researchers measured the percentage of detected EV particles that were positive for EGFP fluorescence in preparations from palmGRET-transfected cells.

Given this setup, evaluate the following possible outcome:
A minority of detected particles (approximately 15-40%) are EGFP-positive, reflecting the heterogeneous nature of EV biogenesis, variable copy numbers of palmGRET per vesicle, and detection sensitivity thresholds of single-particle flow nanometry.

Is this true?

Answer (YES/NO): NO